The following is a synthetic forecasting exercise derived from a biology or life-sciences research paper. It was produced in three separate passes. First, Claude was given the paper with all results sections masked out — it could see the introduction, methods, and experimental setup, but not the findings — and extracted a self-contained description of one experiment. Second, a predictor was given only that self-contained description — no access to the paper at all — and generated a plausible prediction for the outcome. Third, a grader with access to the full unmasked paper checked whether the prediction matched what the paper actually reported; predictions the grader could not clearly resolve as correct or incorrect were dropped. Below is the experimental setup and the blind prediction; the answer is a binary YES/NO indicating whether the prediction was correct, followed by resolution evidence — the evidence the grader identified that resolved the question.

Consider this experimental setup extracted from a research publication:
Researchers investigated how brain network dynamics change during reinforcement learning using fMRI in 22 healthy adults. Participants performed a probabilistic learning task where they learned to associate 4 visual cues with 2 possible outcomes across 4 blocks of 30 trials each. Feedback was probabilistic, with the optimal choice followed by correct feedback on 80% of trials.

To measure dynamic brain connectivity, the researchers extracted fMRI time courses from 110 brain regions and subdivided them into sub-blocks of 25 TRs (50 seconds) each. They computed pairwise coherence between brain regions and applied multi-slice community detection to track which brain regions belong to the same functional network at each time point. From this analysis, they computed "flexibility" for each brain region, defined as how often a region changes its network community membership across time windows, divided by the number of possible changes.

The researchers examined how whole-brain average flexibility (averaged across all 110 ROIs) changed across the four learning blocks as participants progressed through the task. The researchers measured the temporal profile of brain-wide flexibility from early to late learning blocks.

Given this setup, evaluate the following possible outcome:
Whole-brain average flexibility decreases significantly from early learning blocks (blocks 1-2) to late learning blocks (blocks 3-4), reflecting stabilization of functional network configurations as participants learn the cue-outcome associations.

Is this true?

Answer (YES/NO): NO